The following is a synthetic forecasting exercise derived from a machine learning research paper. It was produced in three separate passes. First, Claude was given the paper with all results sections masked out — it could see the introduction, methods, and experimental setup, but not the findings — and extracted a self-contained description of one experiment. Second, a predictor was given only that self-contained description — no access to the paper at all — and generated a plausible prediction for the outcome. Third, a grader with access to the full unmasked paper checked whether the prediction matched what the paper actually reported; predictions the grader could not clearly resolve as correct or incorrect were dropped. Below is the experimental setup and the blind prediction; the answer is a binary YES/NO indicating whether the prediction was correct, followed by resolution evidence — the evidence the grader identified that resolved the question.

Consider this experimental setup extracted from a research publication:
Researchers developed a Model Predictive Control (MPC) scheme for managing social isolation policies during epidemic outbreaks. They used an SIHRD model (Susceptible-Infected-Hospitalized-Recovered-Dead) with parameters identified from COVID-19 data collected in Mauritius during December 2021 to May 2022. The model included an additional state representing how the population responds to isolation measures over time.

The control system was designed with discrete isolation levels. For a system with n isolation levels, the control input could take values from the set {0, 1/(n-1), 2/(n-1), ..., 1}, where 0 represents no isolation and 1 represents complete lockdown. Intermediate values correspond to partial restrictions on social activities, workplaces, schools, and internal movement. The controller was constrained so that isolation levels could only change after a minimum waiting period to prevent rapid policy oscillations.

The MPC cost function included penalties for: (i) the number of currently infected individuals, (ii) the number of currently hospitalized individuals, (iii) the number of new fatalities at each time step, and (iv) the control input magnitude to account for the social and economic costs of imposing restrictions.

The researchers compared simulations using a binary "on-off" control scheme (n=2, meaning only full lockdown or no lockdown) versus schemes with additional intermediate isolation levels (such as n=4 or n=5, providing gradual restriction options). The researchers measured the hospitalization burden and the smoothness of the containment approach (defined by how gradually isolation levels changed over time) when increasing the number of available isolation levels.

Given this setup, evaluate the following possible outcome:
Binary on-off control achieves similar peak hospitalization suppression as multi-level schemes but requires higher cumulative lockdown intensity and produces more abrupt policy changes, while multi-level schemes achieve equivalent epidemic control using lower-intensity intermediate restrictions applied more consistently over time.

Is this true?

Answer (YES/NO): NO